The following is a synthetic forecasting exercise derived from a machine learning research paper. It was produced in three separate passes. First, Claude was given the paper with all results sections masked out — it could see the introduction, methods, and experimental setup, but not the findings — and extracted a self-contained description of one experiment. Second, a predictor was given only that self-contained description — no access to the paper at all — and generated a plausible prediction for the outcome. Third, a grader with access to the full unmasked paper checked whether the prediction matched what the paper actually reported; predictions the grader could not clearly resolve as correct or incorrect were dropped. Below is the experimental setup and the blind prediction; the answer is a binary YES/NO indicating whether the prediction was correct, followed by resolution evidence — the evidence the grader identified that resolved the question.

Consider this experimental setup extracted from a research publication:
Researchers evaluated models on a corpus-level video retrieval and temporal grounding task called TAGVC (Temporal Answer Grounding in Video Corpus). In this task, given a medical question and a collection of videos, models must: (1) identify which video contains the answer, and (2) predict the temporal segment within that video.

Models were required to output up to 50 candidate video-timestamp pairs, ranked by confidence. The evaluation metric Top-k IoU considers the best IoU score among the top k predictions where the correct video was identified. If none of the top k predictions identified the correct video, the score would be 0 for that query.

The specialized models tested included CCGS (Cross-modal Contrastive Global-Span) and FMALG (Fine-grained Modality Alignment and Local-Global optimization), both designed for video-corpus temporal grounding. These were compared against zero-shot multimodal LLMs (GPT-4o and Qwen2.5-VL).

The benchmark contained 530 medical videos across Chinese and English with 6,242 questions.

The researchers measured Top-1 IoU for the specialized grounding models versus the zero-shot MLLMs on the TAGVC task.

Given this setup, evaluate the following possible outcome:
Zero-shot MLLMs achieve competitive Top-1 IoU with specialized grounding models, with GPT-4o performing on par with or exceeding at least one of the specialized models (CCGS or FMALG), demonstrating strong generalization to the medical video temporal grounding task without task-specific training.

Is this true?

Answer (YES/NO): YES